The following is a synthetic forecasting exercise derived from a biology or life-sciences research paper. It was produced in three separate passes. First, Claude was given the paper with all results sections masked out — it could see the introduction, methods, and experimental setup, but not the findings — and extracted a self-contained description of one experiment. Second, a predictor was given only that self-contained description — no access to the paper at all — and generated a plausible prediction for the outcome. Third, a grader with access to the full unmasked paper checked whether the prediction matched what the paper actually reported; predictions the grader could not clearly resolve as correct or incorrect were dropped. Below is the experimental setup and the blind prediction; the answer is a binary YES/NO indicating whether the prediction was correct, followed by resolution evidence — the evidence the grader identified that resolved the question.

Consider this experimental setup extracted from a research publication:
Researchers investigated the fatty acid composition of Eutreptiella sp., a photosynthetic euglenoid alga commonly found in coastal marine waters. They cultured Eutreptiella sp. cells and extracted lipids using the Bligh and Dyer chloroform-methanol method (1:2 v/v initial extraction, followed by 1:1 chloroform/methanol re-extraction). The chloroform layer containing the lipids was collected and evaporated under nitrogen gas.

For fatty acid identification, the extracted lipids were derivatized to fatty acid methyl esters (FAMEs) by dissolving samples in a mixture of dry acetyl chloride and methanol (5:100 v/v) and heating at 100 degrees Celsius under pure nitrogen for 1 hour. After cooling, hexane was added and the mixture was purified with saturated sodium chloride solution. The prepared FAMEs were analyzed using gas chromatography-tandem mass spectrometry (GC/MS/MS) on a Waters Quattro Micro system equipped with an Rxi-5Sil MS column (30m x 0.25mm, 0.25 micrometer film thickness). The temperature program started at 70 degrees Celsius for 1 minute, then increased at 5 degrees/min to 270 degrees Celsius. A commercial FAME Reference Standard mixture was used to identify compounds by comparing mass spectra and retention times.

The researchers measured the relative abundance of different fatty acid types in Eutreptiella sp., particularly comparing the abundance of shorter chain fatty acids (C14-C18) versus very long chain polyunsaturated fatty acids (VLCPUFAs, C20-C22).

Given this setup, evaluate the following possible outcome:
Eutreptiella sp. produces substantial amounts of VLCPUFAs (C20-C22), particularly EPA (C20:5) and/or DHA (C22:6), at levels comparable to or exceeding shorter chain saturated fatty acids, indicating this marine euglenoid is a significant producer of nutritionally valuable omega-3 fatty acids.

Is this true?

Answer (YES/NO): YES